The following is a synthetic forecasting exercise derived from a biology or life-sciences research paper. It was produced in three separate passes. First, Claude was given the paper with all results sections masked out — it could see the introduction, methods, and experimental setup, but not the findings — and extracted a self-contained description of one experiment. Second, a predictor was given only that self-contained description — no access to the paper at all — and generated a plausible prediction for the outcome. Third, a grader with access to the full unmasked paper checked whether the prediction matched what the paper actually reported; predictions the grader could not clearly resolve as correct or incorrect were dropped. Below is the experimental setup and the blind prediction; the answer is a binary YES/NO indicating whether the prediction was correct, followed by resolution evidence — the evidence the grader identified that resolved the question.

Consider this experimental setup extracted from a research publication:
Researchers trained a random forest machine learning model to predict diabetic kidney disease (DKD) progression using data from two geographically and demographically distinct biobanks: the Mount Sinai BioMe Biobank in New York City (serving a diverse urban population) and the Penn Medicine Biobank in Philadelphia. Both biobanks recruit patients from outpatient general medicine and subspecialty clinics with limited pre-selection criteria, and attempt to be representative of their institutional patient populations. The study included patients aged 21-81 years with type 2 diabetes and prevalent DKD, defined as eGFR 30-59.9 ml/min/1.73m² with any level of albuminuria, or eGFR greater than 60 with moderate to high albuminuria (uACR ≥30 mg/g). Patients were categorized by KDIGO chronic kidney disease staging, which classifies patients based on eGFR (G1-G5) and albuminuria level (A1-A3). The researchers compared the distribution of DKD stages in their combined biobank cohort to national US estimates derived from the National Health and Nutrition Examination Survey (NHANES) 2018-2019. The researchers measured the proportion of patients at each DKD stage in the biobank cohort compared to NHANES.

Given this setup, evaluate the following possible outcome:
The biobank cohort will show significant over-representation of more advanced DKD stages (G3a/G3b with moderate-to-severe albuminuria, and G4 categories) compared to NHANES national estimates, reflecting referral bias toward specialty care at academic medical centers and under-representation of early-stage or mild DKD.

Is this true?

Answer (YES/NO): NO